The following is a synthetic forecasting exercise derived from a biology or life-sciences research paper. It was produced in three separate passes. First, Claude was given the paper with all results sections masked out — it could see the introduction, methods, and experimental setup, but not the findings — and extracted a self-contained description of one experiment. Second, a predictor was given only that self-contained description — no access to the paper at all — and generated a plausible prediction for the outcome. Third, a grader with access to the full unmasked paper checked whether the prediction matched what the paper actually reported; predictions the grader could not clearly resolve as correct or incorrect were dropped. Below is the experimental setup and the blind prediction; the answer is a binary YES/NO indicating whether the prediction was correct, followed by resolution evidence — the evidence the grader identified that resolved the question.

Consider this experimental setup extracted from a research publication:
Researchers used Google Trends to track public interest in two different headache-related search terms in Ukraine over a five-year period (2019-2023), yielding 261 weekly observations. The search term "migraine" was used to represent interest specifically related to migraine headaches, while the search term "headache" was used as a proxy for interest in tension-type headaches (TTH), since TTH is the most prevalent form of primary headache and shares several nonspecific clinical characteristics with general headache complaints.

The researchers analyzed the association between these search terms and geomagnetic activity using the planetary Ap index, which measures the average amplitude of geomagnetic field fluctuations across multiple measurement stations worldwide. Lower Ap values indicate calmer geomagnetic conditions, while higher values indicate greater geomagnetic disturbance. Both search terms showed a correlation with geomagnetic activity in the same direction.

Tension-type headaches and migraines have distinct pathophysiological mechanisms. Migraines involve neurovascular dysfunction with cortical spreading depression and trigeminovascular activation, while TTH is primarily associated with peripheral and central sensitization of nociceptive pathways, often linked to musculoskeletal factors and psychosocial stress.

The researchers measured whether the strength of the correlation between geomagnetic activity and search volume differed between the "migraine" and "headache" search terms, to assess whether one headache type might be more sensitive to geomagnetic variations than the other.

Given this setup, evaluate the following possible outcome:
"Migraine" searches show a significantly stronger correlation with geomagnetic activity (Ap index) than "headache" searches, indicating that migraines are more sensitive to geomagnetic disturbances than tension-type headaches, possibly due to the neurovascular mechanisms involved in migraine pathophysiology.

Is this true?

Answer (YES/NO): NO